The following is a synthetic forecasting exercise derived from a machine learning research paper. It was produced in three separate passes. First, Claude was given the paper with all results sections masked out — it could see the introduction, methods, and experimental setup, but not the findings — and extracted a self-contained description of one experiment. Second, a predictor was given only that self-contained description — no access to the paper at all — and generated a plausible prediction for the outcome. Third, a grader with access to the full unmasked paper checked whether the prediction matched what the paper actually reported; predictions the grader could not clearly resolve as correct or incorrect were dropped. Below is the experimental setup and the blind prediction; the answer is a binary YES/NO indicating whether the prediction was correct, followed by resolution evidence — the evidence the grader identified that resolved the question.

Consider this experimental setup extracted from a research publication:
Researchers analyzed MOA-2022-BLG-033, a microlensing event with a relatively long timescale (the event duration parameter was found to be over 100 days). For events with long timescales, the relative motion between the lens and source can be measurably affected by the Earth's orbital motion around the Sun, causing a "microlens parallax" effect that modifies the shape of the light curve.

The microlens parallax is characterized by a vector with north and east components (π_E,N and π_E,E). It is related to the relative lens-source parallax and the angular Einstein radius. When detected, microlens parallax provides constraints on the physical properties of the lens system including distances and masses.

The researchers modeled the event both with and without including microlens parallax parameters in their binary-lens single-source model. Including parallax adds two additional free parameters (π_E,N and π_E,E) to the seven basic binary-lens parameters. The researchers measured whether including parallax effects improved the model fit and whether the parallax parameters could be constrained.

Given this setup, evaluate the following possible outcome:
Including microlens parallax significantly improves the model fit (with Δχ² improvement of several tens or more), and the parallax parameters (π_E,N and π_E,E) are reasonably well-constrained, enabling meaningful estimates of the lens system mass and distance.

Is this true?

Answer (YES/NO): NO